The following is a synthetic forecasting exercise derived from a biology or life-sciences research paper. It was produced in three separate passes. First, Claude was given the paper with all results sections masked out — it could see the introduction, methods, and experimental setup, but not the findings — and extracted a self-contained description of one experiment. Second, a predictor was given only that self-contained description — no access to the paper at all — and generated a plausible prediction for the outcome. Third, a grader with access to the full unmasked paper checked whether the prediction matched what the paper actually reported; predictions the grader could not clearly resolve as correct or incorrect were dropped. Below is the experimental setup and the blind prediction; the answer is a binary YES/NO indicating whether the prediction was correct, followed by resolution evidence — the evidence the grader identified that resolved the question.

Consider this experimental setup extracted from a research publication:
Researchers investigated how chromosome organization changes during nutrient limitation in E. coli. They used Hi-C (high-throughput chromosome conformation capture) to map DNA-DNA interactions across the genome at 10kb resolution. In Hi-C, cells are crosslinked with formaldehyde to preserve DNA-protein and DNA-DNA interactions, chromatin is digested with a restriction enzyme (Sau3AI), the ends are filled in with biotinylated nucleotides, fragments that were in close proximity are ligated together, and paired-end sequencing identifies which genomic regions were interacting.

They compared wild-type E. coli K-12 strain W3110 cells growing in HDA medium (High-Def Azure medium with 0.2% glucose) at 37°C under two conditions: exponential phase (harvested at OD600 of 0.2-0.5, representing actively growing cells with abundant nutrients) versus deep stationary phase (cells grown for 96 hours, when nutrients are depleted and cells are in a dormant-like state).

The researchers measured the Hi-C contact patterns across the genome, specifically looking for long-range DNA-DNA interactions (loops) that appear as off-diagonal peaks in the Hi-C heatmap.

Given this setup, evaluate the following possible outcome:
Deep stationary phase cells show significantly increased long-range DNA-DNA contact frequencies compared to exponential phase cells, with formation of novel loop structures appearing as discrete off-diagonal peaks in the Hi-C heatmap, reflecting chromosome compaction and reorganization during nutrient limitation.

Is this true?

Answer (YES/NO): YES